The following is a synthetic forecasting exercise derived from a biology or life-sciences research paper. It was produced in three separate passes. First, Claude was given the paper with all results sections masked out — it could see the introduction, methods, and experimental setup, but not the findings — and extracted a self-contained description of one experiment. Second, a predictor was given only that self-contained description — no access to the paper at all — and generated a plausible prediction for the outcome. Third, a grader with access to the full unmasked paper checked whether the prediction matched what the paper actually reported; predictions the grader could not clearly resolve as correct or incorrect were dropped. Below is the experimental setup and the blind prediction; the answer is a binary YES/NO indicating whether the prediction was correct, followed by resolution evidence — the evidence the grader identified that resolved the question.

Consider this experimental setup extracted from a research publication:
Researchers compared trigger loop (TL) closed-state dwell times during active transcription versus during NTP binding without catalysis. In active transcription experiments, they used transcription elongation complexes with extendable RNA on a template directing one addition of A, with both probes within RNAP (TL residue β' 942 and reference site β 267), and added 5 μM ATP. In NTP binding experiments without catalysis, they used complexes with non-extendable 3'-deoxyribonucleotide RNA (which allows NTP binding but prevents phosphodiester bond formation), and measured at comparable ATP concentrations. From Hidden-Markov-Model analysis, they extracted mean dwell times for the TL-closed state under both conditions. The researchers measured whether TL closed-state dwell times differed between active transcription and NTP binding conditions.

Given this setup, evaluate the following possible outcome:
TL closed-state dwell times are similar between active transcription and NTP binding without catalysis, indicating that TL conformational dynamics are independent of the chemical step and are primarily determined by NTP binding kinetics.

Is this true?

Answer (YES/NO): NO